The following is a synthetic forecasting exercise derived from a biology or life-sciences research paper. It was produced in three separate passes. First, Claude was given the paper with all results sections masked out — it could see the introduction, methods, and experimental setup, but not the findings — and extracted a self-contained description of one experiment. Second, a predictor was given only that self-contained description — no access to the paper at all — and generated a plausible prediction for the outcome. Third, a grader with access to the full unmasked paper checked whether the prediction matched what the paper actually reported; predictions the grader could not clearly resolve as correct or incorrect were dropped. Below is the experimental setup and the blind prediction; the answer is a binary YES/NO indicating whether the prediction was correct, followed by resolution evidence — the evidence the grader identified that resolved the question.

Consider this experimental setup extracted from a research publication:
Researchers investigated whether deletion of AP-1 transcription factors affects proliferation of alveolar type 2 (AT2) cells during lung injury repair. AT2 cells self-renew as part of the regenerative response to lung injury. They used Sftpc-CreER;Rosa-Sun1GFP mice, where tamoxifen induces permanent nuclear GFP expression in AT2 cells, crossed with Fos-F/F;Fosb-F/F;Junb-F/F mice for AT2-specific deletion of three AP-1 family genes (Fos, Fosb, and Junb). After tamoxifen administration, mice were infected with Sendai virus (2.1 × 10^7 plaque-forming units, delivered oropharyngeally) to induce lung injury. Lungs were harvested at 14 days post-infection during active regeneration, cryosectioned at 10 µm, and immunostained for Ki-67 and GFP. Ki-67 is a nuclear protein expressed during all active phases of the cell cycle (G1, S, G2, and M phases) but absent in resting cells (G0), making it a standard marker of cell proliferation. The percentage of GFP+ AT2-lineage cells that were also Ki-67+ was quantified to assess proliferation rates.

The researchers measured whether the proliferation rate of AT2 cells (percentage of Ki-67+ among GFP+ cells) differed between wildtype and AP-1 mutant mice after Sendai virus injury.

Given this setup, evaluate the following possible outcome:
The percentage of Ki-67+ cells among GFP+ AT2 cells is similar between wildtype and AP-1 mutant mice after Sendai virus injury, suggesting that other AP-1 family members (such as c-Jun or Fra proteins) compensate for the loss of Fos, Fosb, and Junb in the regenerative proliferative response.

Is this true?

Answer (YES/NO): YES